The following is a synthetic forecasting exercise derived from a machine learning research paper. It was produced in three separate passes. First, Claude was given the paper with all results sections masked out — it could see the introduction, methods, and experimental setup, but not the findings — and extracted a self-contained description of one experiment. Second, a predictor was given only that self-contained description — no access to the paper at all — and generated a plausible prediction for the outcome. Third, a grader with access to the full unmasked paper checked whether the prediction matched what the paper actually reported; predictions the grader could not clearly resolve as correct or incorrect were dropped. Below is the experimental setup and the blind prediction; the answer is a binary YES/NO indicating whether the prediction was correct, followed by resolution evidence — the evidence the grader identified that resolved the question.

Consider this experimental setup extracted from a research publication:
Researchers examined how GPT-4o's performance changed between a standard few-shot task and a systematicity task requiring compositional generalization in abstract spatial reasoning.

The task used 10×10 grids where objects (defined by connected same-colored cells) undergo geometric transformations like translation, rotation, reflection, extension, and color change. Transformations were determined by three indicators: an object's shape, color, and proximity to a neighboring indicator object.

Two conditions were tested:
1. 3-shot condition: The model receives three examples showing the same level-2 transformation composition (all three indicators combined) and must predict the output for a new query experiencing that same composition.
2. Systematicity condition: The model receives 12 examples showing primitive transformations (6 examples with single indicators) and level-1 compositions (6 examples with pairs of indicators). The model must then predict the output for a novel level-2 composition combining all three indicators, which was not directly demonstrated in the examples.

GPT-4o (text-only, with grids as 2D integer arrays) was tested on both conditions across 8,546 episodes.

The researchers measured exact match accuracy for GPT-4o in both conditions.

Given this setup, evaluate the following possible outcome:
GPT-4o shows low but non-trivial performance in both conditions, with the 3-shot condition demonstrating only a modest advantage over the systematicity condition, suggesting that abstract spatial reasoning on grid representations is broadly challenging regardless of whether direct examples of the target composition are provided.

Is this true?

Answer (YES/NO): NO